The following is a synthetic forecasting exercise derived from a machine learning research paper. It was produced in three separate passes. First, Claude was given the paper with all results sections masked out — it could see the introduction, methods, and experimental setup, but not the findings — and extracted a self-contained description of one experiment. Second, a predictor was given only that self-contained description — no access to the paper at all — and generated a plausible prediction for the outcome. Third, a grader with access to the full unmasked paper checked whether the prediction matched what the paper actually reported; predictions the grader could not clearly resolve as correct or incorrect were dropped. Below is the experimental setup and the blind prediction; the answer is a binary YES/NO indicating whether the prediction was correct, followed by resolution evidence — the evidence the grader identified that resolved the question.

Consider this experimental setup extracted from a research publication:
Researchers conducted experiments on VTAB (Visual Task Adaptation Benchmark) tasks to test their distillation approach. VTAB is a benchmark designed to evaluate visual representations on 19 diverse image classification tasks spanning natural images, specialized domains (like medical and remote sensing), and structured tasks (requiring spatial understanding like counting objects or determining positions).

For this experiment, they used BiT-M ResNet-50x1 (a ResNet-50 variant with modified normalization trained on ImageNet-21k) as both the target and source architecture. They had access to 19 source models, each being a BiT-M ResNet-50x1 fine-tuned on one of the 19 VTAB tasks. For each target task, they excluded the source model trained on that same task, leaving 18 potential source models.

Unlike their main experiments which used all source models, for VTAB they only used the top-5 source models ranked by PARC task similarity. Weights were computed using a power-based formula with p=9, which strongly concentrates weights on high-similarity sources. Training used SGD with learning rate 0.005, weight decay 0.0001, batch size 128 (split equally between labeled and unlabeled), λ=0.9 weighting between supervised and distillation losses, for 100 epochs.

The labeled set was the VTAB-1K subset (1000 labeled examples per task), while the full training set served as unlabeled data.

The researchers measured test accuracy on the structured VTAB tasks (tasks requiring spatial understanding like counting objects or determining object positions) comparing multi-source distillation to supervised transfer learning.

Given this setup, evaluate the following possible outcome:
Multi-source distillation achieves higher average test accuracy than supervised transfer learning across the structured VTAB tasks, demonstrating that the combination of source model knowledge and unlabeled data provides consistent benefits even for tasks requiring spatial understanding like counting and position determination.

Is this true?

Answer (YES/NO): NO